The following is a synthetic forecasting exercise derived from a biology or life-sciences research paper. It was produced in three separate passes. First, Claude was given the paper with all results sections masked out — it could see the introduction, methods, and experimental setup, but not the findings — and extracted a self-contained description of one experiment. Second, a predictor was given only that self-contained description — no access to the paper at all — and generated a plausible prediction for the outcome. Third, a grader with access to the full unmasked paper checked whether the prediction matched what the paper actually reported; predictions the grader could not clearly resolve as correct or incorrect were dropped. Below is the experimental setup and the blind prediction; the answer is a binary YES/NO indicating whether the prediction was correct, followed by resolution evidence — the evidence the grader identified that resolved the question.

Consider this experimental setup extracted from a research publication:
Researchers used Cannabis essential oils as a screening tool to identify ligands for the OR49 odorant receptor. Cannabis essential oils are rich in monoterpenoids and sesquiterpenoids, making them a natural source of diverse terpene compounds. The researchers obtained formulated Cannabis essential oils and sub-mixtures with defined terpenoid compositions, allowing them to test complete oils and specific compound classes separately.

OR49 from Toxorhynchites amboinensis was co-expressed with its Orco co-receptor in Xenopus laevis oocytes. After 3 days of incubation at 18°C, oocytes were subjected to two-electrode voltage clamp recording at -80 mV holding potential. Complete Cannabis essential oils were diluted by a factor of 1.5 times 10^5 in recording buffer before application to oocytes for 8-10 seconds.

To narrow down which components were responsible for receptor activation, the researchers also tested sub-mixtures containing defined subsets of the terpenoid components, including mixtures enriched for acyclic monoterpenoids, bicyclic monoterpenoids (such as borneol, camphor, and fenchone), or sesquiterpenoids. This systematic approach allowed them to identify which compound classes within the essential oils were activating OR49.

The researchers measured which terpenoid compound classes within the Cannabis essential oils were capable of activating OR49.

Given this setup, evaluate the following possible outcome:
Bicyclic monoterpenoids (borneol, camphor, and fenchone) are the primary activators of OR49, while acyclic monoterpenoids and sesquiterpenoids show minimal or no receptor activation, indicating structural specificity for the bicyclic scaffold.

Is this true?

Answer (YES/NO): YES